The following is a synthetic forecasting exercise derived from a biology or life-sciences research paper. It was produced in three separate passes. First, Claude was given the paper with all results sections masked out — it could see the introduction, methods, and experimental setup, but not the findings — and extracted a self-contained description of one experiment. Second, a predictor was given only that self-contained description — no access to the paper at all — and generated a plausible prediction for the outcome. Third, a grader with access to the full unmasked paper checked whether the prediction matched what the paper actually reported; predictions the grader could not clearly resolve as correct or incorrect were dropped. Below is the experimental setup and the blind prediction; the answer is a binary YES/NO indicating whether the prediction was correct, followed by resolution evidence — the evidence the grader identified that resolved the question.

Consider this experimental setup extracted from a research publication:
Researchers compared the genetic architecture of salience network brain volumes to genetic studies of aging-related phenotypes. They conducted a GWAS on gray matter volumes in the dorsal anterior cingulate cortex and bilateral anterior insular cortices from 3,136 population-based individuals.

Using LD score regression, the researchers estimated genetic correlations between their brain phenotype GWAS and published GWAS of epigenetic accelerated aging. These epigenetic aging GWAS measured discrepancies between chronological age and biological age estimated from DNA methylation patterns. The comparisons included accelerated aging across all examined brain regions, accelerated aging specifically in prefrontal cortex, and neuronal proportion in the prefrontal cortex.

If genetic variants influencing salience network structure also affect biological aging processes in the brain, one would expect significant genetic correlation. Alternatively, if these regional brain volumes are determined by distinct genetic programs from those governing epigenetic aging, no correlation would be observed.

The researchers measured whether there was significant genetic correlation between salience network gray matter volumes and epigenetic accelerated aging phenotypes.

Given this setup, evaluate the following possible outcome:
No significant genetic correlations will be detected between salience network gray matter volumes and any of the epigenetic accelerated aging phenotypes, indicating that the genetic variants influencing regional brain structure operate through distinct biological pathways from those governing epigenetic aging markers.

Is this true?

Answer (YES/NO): YES